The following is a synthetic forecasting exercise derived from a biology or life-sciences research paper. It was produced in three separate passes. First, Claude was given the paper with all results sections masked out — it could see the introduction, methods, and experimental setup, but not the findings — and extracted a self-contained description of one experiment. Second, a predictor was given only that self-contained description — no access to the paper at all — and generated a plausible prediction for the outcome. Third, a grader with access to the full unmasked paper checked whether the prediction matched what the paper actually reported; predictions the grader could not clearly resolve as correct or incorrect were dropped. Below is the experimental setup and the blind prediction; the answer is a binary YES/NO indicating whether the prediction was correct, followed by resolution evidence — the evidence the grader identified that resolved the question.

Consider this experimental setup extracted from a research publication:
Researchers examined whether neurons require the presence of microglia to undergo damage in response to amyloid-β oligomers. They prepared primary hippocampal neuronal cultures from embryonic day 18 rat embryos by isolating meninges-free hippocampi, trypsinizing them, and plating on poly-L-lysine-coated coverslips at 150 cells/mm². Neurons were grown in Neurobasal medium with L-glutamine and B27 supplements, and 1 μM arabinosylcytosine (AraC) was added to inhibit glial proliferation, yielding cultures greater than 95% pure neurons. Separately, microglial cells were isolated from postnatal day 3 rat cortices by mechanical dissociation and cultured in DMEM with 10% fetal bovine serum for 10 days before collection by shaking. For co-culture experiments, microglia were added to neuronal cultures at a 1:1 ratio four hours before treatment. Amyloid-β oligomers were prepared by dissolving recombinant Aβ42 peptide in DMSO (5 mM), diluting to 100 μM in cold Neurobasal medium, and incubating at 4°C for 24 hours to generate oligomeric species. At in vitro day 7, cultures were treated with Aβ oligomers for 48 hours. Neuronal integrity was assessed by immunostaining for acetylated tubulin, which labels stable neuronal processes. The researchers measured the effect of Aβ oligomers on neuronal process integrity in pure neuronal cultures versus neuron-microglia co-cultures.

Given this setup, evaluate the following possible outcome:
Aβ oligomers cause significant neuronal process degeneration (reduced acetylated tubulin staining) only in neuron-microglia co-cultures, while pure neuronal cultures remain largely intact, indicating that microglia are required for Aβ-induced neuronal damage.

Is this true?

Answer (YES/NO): NO